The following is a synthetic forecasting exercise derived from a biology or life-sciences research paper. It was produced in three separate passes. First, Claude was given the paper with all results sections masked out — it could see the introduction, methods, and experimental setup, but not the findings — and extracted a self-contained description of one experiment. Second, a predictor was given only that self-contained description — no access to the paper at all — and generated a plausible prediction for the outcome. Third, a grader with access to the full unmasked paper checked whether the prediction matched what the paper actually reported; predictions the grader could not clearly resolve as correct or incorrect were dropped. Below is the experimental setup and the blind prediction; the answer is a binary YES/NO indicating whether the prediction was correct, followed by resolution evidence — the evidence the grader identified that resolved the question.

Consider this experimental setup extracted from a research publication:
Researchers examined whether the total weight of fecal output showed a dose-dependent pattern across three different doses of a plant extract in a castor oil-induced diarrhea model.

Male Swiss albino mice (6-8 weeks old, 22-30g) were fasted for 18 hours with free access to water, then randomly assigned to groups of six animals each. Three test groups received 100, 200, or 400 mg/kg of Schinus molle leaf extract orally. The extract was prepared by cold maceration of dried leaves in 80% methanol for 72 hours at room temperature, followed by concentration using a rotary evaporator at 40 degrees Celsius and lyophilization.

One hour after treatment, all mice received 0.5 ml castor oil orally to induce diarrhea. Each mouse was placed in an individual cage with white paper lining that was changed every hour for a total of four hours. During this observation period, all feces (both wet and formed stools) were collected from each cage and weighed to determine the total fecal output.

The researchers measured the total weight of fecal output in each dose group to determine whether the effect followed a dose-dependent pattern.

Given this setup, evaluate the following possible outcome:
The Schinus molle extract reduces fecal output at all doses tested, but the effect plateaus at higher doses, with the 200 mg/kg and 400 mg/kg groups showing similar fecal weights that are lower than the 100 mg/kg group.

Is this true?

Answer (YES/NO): NO